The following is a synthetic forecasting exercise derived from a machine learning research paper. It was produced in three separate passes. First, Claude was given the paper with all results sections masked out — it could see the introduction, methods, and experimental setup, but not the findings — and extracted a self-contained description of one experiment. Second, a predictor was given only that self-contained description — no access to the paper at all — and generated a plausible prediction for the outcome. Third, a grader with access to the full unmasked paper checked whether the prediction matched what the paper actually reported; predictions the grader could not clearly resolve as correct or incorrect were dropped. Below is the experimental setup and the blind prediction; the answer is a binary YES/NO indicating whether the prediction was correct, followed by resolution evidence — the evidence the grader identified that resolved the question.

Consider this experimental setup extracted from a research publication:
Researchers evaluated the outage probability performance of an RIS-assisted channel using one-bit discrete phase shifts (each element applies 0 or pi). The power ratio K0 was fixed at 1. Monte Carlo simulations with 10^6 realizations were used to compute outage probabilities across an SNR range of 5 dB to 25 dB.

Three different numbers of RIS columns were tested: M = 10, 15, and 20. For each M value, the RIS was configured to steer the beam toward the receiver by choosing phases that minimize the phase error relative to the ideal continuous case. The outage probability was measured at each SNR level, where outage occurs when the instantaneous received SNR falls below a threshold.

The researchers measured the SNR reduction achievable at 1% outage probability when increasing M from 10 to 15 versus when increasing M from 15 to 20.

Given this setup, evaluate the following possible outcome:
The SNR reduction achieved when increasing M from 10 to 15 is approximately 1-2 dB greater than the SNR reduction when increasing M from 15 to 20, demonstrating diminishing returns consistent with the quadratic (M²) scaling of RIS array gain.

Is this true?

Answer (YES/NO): NO